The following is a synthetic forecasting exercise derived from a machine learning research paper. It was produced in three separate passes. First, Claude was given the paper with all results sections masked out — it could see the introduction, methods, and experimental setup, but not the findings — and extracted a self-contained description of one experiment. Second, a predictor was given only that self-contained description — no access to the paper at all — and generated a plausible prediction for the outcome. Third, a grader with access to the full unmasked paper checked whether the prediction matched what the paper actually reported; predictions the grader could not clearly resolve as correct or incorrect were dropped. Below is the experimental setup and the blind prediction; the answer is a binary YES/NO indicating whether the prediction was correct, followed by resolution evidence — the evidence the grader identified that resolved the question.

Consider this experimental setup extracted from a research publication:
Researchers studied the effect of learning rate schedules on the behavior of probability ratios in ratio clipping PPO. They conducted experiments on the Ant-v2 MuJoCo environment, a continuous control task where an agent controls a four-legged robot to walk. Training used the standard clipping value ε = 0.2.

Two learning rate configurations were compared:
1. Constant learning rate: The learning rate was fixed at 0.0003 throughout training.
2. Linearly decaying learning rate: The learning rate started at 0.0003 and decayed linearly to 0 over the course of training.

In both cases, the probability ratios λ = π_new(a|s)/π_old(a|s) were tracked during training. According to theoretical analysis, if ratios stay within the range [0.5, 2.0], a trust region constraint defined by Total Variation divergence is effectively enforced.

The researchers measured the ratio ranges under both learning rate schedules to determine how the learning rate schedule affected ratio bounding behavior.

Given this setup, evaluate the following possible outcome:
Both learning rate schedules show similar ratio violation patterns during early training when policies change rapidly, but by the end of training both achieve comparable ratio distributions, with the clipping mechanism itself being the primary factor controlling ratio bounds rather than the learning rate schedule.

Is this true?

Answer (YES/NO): NO